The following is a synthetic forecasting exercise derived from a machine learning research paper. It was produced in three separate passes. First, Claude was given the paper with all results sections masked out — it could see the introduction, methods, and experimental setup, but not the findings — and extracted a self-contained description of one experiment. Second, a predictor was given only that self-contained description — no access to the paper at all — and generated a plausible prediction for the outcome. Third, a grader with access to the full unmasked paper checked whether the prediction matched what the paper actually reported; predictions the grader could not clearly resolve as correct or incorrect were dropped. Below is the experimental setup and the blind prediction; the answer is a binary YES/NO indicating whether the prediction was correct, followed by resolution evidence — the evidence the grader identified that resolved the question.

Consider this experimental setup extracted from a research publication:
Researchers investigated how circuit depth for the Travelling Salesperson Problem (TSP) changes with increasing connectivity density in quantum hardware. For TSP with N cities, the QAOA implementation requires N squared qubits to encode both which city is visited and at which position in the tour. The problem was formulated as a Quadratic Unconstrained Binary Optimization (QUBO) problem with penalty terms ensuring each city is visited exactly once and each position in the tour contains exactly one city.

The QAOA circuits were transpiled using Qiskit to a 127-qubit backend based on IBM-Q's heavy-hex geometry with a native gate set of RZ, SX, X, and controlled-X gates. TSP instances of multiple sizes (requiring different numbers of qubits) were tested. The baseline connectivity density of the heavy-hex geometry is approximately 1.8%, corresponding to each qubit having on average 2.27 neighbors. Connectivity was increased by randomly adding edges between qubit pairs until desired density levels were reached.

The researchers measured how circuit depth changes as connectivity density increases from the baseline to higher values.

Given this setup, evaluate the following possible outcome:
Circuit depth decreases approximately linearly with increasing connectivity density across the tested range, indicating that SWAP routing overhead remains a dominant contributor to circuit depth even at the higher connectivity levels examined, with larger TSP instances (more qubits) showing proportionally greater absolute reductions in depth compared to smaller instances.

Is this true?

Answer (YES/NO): NO